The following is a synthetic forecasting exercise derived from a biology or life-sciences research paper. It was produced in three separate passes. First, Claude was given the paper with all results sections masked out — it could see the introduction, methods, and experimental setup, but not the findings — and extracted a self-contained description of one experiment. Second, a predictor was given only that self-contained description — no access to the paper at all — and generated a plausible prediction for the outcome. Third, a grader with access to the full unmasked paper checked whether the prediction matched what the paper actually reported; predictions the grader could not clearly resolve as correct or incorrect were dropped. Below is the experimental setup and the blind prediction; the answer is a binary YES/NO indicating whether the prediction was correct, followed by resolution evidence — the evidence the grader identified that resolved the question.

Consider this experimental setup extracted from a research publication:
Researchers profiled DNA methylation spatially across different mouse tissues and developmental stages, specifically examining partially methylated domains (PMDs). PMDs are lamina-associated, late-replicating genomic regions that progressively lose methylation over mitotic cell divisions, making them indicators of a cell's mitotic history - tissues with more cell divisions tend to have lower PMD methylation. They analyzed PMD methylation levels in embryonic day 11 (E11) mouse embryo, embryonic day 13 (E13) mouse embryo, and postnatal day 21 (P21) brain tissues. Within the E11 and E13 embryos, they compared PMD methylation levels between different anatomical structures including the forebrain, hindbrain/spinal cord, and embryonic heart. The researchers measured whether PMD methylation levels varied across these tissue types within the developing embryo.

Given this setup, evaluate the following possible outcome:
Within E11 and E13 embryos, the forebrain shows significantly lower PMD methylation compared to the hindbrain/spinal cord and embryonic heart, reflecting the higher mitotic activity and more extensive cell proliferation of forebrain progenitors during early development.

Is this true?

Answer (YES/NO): NO